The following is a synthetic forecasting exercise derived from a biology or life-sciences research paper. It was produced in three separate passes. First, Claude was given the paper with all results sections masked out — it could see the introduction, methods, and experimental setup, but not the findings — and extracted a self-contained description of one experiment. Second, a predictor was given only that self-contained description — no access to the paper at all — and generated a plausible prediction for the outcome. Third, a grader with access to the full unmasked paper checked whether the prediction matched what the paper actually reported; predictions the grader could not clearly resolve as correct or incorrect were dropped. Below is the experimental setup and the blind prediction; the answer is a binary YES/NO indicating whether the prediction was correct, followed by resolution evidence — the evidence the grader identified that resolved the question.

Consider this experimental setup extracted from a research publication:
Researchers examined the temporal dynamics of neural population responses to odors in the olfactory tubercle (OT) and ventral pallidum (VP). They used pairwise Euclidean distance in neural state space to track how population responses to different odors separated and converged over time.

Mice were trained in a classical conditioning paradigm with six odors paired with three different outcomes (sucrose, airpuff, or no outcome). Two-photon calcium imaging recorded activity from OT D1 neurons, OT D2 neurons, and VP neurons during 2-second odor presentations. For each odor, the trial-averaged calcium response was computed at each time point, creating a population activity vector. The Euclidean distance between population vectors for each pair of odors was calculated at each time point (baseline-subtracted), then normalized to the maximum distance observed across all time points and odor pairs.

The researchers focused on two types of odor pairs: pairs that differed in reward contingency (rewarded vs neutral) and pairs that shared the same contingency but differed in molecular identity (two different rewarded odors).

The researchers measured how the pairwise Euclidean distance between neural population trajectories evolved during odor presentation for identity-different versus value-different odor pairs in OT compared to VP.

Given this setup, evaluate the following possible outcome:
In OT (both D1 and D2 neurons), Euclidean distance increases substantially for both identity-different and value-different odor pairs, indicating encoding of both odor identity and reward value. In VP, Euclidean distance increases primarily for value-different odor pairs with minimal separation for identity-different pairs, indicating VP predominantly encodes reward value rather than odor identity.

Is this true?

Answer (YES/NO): NO